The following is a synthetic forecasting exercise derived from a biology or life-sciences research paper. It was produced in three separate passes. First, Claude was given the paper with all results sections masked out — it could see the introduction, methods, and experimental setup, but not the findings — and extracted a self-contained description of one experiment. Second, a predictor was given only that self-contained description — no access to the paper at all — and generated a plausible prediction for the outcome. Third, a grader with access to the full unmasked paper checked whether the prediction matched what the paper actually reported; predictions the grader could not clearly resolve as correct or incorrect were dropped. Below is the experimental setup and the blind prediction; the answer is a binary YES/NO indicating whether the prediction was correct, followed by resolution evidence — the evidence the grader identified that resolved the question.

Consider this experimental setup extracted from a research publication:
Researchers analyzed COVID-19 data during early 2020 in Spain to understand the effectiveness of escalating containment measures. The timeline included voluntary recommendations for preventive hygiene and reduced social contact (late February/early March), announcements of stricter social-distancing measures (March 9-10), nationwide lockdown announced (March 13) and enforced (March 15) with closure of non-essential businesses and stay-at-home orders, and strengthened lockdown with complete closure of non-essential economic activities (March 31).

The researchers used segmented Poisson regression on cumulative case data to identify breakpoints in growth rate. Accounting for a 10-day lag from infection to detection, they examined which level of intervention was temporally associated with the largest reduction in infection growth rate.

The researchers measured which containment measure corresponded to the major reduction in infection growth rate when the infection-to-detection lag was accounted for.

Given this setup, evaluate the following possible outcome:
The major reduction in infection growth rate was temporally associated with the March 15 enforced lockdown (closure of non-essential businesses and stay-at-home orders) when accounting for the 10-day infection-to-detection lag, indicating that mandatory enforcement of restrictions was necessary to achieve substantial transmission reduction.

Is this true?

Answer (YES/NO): YES